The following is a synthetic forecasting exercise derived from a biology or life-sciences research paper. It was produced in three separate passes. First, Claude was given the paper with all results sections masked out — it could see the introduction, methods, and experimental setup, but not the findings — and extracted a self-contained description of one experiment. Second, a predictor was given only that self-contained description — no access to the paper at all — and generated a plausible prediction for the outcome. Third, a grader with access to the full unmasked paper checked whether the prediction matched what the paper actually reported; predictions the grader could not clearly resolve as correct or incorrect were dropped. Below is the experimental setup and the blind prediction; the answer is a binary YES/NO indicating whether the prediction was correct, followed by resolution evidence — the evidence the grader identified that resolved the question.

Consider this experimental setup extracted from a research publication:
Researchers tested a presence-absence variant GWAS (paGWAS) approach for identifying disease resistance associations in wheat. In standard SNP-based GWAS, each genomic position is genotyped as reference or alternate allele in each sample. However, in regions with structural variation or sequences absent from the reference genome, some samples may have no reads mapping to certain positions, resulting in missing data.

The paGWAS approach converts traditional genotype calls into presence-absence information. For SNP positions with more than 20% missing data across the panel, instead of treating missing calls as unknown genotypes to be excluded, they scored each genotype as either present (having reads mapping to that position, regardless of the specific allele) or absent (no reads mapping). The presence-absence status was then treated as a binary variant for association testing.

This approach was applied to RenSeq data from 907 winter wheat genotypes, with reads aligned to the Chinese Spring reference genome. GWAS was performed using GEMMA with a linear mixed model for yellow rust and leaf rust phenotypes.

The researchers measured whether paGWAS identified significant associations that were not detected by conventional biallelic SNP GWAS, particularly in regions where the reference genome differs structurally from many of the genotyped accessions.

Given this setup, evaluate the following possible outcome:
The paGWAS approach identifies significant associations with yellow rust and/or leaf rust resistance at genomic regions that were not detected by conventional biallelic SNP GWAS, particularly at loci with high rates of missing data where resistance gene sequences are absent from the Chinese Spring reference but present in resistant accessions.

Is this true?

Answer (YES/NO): NO